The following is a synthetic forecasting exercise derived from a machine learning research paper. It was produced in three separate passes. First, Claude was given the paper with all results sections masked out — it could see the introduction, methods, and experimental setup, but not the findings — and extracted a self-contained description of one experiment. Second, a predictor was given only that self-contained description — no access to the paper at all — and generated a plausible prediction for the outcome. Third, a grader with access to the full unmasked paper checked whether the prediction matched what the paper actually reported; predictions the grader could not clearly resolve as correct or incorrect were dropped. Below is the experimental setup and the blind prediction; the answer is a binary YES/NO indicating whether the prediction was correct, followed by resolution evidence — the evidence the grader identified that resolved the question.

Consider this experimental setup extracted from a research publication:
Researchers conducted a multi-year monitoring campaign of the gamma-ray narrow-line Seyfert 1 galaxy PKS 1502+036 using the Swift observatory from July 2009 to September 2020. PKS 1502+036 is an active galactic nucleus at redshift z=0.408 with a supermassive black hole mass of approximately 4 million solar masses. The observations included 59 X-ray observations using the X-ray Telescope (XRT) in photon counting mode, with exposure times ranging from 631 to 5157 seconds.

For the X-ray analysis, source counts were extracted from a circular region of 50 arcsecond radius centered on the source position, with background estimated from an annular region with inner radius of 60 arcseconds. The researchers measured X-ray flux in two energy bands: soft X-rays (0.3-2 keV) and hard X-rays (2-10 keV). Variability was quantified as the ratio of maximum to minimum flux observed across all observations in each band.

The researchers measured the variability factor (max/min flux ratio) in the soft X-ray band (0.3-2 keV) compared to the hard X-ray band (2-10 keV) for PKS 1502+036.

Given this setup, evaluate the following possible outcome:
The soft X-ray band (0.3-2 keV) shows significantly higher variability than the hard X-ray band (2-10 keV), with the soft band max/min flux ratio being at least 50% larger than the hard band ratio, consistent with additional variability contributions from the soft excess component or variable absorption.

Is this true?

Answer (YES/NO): NO